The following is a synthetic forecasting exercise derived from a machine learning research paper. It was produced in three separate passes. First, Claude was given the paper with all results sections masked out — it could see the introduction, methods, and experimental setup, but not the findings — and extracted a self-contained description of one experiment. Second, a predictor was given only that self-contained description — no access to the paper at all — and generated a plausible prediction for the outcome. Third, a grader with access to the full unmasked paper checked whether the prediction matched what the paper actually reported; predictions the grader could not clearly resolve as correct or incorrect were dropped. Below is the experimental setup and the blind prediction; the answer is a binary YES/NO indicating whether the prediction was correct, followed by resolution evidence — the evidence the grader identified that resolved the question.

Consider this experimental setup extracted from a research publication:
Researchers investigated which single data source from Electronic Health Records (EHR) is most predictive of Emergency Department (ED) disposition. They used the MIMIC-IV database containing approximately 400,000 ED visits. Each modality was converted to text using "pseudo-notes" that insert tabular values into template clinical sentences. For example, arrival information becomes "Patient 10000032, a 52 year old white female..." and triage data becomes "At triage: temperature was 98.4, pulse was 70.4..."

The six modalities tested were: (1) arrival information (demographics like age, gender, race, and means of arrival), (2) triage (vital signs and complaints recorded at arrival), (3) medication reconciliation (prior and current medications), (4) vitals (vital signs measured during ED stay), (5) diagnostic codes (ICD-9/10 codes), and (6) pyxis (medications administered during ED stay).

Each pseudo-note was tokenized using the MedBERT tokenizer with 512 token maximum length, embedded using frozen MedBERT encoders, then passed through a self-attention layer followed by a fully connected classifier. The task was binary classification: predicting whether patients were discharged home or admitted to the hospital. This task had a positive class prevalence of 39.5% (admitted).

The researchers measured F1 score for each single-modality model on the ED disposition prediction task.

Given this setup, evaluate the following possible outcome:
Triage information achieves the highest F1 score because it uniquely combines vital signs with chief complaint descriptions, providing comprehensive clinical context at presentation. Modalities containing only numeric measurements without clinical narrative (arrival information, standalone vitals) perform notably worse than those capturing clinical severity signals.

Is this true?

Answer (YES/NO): NO